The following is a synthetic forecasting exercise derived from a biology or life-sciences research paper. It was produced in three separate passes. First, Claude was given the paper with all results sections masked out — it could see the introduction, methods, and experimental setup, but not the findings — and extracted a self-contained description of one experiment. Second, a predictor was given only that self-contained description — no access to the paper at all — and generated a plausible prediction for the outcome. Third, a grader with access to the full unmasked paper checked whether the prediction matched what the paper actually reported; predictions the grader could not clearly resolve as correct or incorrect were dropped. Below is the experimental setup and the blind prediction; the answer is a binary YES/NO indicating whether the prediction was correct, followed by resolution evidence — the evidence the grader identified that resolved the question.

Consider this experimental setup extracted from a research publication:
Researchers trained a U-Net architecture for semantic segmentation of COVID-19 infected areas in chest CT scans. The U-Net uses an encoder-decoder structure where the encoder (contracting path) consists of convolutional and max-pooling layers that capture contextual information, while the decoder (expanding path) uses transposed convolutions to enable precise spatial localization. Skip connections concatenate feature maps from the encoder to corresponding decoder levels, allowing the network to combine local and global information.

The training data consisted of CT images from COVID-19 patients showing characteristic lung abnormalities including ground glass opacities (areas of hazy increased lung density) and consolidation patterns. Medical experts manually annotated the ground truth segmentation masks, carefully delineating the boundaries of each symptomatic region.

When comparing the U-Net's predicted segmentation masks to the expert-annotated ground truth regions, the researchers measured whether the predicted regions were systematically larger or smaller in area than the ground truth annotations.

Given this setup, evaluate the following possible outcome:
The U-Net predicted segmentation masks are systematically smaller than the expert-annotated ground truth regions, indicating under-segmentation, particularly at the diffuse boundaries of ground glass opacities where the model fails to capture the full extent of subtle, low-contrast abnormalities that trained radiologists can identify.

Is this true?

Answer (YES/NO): YES